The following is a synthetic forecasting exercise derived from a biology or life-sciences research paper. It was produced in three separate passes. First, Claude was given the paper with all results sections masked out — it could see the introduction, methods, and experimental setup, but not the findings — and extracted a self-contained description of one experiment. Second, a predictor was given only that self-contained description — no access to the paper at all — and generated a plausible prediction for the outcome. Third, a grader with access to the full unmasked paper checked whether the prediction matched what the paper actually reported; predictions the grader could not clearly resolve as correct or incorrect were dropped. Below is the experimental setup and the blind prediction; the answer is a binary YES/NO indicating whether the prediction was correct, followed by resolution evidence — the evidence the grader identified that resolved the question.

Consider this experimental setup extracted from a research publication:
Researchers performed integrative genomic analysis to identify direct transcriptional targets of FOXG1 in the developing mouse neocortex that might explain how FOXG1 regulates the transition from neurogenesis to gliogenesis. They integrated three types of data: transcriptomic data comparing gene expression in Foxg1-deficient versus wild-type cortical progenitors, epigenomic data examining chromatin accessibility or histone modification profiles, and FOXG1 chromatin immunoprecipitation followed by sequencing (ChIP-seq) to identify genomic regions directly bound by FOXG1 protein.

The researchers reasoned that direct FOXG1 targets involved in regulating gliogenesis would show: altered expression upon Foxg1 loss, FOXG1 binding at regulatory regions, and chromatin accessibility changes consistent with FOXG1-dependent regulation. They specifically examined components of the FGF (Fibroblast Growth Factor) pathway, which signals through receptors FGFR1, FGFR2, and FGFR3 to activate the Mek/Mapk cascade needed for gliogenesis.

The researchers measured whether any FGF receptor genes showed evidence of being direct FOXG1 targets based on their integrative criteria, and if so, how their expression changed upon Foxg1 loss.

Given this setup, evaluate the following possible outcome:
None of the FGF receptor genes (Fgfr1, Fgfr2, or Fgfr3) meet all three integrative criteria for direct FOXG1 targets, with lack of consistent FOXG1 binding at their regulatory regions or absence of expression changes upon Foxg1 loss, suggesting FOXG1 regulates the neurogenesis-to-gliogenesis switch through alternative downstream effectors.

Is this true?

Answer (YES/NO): NO